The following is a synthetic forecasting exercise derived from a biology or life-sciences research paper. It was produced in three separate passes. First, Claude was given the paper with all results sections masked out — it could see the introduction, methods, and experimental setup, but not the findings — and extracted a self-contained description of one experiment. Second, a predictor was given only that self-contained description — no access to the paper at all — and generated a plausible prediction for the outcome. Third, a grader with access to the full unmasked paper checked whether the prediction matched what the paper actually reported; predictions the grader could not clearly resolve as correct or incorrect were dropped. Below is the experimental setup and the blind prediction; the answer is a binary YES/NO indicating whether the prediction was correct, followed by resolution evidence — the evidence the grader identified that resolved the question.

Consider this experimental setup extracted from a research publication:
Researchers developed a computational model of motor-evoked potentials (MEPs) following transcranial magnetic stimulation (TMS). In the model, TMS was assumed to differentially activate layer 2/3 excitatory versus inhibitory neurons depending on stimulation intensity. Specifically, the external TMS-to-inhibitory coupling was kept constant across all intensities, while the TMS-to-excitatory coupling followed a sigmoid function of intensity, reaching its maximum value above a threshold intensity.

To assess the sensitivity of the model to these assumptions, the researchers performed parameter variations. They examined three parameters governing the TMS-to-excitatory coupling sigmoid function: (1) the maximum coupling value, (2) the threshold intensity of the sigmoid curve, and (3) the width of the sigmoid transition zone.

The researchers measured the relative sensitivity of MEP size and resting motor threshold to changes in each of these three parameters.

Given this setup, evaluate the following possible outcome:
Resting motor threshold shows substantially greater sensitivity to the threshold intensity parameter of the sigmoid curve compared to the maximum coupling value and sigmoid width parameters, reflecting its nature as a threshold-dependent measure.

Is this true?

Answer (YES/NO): NO